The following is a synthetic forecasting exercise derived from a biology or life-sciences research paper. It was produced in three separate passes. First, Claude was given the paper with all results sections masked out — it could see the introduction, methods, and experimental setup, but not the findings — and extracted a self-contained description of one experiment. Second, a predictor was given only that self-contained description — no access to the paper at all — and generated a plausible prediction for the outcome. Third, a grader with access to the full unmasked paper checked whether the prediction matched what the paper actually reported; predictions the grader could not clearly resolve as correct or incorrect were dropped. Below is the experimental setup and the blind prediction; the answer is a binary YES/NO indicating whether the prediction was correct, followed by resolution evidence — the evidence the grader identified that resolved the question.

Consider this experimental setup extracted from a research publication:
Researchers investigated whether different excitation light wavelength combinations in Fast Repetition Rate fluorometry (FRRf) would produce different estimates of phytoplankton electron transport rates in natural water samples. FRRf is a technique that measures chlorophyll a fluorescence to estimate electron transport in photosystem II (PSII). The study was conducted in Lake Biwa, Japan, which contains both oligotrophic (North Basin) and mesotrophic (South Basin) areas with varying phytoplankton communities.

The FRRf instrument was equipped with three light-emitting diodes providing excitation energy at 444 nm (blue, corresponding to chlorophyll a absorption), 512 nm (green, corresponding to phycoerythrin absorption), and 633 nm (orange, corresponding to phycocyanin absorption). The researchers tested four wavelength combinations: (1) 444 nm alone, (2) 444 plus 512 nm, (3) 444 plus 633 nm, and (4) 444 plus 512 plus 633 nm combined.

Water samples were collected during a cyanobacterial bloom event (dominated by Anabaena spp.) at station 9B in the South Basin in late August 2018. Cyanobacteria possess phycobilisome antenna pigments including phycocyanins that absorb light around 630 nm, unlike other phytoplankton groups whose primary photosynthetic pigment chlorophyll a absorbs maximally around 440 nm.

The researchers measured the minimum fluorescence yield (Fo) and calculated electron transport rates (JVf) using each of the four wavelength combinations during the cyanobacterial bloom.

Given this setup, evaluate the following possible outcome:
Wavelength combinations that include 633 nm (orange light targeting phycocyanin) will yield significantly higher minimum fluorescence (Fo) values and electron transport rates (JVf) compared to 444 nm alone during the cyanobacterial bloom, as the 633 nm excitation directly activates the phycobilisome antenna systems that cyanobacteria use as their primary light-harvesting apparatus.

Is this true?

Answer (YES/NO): YES